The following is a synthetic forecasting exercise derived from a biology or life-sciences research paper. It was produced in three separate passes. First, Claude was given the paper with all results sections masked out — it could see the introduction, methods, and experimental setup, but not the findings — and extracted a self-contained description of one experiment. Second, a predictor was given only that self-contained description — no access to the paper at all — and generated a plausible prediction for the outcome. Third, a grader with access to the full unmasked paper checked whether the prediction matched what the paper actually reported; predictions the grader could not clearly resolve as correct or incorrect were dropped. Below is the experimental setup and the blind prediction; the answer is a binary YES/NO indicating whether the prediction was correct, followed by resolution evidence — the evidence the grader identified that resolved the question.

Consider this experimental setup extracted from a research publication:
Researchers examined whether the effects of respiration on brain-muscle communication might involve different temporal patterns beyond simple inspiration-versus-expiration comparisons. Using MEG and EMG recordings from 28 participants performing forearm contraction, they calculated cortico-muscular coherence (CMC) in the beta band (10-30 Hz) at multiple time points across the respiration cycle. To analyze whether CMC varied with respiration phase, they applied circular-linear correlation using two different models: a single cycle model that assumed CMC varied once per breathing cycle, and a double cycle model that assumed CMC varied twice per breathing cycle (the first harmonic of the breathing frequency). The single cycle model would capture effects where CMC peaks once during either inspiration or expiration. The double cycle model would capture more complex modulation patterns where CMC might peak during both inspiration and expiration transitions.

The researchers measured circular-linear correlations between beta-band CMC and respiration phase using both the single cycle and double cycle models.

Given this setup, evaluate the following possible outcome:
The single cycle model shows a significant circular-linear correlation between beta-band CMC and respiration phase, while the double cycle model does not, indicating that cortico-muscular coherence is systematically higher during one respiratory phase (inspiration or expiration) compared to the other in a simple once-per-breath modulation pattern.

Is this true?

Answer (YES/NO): NO